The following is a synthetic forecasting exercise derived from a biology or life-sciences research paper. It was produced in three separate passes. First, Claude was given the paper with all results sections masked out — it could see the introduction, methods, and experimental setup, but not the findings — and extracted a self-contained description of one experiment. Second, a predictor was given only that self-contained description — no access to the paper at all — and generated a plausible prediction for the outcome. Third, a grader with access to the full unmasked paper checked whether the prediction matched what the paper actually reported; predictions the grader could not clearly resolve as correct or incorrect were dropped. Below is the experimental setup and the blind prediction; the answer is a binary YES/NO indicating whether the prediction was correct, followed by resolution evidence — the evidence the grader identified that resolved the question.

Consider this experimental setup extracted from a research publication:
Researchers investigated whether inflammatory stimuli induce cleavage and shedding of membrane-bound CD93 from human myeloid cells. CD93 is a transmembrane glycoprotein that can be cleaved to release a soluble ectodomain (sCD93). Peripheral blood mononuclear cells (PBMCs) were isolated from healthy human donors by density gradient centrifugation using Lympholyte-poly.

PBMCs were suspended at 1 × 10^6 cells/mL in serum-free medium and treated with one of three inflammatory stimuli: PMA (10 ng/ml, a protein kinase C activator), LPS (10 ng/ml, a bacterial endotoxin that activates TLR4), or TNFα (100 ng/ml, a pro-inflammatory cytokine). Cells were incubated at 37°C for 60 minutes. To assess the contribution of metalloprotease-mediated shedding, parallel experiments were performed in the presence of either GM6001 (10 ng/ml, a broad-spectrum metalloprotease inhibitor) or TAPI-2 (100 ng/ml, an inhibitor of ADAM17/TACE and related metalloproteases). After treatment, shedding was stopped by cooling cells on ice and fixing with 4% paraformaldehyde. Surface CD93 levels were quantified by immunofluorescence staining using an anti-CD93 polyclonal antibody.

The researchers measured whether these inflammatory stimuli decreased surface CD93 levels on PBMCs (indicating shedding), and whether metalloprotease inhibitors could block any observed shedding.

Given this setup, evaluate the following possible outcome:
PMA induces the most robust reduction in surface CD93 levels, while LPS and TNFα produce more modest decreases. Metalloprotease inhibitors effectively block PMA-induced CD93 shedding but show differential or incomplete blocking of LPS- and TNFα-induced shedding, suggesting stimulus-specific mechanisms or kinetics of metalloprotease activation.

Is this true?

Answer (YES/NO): NO